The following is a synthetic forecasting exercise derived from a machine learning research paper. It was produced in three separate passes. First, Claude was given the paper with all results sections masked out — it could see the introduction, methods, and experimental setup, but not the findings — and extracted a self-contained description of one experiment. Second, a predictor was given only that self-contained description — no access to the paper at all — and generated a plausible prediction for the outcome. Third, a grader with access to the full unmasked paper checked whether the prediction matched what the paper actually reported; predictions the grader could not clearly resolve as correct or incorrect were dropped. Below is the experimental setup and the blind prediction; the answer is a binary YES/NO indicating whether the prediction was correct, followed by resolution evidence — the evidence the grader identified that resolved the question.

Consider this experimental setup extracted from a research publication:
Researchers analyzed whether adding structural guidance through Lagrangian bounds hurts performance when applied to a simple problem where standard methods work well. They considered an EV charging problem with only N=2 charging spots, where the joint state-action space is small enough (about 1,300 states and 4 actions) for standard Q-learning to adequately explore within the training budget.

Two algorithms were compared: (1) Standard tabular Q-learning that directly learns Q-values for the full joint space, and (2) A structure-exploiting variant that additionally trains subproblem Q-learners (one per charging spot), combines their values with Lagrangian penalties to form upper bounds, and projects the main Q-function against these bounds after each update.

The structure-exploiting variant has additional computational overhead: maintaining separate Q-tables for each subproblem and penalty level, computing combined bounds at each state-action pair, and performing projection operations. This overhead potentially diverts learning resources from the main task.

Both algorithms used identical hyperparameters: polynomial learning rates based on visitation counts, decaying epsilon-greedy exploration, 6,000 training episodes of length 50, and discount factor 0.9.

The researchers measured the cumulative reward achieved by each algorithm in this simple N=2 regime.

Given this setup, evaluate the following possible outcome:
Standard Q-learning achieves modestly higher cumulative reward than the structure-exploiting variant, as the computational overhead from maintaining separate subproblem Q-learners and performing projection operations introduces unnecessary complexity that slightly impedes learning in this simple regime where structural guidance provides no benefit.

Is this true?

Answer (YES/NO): YES